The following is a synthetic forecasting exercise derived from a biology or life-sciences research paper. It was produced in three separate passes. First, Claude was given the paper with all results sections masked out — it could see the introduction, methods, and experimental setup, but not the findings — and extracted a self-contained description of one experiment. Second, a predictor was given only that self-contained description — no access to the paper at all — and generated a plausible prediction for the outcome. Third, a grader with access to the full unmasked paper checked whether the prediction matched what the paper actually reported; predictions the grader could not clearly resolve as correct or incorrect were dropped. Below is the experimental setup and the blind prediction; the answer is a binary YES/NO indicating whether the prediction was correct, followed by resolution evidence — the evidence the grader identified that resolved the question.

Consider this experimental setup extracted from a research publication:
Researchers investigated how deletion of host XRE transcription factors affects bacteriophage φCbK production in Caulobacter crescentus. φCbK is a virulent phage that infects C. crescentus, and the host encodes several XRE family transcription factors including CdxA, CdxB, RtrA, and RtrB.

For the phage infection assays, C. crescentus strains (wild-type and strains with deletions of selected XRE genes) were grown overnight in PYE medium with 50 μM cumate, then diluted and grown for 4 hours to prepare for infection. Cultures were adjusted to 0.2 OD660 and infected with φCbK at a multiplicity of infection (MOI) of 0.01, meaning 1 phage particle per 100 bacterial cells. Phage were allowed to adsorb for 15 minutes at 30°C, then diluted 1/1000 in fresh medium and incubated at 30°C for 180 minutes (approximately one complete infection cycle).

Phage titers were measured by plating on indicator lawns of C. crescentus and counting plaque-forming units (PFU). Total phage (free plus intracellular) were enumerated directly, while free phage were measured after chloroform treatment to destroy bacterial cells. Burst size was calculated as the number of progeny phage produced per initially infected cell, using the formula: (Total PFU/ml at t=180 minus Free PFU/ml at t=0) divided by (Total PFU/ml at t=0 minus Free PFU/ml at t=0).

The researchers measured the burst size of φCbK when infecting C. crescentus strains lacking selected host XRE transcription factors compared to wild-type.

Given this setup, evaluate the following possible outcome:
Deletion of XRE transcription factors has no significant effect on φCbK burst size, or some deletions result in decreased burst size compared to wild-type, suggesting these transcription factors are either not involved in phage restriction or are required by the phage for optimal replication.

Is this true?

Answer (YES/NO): YES